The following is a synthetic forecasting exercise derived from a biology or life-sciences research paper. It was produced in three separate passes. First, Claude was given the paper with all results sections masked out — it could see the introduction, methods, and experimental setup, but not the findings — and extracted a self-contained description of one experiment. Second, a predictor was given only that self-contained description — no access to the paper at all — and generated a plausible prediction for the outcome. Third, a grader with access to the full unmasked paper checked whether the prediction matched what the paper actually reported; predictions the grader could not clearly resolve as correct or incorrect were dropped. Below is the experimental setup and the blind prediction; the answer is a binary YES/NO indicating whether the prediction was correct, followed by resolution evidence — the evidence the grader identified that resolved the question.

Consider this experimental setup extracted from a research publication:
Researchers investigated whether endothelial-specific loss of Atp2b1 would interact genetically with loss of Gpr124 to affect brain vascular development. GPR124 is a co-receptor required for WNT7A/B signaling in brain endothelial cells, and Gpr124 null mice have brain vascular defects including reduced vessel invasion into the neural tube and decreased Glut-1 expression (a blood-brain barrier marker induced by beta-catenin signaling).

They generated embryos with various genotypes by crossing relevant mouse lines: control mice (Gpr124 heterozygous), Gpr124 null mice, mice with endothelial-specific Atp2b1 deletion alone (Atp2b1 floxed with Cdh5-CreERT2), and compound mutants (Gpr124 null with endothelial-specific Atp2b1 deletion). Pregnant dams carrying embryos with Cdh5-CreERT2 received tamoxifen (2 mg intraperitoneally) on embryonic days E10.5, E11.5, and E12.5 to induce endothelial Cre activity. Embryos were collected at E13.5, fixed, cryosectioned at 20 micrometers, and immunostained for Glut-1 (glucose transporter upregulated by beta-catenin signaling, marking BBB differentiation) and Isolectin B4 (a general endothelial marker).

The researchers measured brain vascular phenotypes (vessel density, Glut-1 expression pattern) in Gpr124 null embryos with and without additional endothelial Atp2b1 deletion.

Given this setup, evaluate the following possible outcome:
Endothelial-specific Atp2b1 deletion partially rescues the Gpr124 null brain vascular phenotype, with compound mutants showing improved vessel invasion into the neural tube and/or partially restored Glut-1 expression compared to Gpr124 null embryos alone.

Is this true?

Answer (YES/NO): NO